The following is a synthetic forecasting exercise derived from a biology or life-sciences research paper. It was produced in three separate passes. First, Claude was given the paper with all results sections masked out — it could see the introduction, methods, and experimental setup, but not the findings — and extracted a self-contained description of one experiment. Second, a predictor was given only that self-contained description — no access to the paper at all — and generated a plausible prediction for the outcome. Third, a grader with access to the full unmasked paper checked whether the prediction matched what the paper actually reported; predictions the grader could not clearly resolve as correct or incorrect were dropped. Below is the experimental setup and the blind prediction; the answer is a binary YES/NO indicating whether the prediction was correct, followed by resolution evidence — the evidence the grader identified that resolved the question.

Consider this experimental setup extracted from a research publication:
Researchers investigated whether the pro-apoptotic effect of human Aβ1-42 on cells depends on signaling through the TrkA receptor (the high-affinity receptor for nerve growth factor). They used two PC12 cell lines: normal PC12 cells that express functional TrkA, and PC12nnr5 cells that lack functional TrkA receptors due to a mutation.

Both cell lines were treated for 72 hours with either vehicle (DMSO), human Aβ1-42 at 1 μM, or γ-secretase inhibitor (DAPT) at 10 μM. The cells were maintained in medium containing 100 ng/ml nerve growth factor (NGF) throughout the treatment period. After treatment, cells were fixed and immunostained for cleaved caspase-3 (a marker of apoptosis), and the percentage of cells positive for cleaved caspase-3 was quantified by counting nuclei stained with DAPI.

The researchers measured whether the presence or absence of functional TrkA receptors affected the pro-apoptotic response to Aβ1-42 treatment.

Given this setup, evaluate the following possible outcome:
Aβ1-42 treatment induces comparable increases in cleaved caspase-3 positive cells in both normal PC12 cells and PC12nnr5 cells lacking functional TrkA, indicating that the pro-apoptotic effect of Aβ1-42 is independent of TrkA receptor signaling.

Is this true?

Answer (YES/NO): NO